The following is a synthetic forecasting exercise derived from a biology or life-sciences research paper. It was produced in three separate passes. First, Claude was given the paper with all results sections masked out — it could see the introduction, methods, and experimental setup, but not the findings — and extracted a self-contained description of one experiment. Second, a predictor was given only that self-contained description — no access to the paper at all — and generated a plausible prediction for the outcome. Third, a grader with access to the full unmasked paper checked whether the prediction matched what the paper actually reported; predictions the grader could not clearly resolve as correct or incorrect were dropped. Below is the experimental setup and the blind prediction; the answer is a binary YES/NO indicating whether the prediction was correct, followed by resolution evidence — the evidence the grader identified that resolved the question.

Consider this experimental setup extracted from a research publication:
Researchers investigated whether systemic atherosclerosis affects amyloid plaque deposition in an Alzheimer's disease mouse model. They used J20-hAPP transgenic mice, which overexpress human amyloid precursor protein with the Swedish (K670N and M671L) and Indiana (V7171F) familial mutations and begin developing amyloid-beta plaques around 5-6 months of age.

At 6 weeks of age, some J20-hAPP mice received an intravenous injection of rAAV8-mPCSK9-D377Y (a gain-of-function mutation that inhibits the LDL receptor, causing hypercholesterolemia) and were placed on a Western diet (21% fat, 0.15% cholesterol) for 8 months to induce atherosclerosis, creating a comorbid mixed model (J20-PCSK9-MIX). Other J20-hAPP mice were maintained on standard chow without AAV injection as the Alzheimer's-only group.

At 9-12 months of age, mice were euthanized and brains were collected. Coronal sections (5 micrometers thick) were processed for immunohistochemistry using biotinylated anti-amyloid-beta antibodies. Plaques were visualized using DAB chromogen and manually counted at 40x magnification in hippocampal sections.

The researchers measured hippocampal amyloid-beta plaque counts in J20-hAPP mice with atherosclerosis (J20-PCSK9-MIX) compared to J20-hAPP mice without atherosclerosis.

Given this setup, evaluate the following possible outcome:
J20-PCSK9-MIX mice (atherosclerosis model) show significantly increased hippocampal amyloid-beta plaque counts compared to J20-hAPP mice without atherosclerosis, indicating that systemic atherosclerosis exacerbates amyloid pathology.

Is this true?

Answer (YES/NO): YES